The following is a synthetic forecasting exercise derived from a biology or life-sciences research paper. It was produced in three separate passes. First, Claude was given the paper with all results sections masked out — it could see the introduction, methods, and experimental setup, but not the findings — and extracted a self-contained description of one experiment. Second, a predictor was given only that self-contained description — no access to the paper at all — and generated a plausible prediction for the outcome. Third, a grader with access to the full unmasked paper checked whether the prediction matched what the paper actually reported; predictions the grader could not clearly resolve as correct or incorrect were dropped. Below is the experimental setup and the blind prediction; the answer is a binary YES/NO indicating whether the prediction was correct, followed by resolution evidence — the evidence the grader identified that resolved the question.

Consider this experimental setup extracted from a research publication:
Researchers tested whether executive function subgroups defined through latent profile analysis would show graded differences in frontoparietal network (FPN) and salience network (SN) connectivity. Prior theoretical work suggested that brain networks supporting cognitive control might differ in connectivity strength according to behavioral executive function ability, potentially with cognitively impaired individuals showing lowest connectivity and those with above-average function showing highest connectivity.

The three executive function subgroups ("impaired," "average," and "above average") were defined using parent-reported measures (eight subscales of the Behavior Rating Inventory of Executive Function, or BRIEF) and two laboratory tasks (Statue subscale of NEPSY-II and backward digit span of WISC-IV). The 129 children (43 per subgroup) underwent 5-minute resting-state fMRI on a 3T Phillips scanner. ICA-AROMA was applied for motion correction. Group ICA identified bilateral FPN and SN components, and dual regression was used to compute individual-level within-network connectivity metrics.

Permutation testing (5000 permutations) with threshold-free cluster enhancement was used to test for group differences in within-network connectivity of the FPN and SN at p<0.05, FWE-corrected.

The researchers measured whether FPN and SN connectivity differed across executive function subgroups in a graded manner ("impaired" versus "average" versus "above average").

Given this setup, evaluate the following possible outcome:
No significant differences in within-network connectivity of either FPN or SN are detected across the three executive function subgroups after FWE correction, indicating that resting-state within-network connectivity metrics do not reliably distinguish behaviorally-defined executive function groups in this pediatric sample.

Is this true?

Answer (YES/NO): YES